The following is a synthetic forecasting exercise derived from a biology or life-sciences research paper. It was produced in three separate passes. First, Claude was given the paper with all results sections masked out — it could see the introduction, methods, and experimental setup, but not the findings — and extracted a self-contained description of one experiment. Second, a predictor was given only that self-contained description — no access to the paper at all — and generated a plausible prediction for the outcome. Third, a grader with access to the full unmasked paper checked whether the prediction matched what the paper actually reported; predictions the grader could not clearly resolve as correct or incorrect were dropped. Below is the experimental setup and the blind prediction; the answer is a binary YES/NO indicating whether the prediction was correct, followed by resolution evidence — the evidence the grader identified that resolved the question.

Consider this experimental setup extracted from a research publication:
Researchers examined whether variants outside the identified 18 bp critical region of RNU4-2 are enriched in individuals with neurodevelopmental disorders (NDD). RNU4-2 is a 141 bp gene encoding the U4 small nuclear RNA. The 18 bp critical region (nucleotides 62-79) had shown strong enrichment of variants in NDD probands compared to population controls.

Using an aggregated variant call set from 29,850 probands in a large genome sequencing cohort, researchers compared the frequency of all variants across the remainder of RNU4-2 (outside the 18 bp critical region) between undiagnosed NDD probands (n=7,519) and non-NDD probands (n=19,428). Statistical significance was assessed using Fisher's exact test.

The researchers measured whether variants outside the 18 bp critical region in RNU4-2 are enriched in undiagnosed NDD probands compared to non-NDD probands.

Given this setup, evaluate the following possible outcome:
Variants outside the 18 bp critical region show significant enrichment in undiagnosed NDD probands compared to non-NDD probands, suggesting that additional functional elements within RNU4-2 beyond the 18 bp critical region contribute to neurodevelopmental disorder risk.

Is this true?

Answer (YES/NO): NO